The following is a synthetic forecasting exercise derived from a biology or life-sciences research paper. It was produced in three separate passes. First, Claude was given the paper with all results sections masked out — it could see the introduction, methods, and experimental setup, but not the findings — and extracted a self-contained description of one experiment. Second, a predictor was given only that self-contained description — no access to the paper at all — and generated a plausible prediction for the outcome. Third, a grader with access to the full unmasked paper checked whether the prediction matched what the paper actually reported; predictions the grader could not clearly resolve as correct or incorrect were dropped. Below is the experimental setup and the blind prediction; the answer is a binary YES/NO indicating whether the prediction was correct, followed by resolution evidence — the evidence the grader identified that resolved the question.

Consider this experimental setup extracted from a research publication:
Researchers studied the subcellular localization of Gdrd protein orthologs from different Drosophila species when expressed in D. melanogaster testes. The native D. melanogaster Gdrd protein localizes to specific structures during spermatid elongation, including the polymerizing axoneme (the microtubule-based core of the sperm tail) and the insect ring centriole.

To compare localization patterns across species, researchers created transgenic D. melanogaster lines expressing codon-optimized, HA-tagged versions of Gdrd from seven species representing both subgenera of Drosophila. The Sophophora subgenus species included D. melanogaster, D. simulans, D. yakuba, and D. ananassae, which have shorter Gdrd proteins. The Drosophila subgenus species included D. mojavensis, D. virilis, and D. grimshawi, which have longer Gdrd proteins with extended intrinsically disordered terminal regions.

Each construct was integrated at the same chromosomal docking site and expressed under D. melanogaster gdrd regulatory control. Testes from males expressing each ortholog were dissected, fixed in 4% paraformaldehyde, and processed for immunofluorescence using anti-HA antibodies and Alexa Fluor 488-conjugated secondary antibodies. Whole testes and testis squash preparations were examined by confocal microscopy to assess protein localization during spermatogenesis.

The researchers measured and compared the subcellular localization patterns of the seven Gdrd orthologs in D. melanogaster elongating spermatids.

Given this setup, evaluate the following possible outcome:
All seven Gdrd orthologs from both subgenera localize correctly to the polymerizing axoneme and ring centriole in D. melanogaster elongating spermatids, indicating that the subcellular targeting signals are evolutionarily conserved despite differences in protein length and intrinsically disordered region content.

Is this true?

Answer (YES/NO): NO